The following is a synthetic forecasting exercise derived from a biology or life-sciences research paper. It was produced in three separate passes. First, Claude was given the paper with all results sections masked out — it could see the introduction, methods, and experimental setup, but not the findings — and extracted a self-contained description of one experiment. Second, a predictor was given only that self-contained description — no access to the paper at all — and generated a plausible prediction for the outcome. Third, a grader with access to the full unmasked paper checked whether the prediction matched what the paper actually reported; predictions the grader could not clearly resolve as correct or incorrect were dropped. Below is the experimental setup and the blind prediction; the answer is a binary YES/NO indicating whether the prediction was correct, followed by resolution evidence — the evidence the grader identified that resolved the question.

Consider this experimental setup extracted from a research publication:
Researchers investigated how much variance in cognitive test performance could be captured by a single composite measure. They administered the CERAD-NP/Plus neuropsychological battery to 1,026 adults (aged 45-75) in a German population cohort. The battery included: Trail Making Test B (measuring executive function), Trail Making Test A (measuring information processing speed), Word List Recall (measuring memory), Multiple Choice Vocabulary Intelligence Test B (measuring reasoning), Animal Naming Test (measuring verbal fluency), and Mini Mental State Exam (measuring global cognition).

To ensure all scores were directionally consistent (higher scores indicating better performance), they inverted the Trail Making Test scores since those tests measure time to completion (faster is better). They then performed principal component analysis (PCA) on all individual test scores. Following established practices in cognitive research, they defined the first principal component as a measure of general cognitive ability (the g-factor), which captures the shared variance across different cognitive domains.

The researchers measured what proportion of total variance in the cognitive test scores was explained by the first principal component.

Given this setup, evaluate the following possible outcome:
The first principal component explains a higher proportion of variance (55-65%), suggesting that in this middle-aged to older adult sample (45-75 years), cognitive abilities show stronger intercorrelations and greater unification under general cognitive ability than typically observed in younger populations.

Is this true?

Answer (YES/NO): NO